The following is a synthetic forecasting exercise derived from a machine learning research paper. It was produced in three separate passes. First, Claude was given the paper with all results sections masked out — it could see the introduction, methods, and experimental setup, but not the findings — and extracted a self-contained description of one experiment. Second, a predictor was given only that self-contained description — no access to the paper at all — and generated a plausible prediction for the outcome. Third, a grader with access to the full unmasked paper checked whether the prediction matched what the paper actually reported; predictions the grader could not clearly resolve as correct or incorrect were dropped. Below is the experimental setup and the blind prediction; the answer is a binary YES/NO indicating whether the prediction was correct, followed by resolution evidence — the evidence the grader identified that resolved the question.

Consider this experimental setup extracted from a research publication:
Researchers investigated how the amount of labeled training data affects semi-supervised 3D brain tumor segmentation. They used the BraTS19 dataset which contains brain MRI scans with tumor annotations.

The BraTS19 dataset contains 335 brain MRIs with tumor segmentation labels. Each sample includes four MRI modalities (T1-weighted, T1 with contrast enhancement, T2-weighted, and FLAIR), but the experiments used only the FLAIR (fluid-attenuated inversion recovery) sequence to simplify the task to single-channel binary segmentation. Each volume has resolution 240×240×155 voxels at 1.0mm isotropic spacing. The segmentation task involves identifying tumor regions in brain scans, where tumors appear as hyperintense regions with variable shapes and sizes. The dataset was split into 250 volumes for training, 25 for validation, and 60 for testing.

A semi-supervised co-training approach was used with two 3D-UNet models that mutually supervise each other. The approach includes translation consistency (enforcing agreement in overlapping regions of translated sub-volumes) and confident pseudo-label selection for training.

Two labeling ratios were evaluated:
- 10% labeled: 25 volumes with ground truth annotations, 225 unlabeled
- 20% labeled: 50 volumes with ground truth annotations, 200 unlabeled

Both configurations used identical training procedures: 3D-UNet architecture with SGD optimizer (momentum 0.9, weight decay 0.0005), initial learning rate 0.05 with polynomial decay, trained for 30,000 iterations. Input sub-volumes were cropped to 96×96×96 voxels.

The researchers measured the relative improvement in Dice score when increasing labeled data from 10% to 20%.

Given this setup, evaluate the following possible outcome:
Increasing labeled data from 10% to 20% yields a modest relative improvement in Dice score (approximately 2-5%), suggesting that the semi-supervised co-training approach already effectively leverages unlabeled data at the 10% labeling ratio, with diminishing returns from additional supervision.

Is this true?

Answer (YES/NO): NO